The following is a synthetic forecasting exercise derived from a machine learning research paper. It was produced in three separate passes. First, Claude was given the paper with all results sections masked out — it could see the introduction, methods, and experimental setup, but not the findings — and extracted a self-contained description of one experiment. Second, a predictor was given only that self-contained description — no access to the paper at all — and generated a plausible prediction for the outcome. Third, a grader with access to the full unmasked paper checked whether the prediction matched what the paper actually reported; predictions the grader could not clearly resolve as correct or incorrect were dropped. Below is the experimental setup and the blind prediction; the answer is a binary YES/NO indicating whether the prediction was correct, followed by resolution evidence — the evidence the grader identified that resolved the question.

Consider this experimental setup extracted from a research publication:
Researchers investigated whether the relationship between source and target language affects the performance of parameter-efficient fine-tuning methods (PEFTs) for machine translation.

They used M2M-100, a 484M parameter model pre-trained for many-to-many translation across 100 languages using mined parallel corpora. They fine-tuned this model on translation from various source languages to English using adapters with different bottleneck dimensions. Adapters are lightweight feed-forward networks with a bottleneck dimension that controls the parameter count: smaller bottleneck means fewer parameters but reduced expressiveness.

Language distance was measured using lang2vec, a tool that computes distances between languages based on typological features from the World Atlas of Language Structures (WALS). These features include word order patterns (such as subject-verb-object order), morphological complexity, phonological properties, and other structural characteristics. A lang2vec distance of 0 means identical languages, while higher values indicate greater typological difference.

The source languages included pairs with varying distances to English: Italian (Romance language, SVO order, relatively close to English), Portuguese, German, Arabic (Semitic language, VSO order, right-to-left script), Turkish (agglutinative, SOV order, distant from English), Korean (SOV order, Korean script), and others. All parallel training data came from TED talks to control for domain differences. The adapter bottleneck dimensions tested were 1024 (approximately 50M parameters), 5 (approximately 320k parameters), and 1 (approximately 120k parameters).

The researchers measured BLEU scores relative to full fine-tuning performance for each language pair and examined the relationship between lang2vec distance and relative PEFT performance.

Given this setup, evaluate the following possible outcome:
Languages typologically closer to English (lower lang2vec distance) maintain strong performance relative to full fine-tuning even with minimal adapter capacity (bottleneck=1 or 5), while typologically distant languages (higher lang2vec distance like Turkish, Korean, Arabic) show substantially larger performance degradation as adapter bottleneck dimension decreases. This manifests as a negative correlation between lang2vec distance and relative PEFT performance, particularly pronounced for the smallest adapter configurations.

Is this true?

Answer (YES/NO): YES